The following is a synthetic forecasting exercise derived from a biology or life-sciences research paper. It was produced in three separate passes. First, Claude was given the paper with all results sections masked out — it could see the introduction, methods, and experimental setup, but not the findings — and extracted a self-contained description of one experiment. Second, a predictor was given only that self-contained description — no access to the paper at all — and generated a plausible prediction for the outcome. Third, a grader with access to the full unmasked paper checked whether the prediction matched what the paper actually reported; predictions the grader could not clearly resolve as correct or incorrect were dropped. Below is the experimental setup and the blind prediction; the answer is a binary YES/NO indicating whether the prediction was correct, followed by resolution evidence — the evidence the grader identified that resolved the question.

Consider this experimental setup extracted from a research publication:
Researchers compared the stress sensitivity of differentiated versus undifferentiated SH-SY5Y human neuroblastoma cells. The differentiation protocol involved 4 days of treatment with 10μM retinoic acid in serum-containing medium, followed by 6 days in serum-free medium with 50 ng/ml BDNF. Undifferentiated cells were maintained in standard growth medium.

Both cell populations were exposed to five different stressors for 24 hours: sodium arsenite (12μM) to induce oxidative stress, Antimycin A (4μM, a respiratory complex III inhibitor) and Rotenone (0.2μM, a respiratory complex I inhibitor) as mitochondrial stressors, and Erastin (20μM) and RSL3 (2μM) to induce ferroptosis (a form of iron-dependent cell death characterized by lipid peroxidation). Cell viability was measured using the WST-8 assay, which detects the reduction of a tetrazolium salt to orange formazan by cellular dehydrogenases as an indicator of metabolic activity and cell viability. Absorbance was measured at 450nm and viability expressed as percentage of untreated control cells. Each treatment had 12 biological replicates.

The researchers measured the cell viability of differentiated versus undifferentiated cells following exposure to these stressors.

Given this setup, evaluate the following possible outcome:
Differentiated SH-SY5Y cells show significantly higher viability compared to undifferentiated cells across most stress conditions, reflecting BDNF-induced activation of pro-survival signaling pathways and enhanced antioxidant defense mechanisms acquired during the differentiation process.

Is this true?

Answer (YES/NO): NO